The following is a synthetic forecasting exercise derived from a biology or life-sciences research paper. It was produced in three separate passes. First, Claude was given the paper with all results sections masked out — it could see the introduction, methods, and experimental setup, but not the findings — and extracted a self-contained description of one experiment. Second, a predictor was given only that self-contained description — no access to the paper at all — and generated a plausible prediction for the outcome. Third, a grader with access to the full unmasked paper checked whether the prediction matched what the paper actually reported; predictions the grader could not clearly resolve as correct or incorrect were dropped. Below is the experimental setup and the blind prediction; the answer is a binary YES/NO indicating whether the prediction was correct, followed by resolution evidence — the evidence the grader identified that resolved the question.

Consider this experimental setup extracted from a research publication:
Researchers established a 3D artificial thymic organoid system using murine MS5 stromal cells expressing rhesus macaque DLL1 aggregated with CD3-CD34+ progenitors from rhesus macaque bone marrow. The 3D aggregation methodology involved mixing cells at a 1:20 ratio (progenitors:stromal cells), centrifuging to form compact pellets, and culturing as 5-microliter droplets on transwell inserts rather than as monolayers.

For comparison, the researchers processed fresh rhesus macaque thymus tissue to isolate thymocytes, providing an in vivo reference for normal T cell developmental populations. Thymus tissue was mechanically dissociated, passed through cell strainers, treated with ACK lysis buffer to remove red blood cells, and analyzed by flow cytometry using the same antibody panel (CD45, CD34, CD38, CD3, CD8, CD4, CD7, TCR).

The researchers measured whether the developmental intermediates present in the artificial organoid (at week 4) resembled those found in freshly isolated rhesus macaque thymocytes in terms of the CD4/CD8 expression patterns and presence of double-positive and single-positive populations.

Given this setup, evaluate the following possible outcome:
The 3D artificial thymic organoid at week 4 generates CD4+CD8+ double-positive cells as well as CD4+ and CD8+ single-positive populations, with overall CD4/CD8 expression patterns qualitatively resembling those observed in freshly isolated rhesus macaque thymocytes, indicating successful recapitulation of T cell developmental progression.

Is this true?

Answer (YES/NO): YES